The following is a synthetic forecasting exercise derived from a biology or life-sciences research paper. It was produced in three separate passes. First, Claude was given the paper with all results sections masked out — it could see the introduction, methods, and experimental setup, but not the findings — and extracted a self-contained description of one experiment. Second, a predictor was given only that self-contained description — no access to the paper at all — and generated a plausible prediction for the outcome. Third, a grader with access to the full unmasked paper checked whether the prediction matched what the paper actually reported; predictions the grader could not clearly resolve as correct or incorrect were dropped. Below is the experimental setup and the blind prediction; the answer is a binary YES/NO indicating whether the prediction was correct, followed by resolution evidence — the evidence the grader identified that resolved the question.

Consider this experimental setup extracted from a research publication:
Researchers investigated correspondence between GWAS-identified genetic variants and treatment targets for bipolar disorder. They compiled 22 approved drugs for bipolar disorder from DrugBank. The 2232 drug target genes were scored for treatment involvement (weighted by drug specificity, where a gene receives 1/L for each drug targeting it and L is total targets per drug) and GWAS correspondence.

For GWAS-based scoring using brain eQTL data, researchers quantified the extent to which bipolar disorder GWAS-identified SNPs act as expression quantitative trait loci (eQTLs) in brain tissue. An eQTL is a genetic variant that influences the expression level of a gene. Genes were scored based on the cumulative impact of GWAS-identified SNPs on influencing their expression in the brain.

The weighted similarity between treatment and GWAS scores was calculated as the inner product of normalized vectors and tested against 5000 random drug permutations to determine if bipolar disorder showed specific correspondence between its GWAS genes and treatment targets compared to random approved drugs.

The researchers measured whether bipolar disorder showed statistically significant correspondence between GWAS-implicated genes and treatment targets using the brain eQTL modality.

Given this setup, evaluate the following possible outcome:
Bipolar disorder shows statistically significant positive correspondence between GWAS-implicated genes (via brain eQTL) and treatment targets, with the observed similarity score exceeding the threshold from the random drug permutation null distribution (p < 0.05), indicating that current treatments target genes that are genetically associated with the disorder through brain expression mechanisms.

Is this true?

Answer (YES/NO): NO